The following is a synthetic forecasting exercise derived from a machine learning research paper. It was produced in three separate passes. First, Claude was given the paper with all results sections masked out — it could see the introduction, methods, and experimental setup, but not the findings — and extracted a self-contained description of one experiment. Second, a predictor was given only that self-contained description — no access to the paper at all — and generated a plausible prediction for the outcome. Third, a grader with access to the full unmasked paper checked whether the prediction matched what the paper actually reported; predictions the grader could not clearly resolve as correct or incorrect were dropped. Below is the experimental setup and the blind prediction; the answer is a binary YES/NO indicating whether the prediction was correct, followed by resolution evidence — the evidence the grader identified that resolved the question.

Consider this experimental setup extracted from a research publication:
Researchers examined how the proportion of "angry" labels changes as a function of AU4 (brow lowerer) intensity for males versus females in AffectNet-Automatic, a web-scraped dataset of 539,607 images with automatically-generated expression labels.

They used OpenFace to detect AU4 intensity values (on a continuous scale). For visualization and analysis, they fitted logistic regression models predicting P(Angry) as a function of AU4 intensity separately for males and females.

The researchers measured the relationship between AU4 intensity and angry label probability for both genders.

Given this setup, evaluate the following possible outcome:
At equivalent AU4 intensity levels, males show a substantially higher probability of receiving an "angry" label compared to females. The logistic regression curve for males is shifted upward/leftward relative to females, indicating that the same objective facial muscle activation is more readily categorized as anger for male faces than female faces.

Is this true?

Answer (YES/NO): YES